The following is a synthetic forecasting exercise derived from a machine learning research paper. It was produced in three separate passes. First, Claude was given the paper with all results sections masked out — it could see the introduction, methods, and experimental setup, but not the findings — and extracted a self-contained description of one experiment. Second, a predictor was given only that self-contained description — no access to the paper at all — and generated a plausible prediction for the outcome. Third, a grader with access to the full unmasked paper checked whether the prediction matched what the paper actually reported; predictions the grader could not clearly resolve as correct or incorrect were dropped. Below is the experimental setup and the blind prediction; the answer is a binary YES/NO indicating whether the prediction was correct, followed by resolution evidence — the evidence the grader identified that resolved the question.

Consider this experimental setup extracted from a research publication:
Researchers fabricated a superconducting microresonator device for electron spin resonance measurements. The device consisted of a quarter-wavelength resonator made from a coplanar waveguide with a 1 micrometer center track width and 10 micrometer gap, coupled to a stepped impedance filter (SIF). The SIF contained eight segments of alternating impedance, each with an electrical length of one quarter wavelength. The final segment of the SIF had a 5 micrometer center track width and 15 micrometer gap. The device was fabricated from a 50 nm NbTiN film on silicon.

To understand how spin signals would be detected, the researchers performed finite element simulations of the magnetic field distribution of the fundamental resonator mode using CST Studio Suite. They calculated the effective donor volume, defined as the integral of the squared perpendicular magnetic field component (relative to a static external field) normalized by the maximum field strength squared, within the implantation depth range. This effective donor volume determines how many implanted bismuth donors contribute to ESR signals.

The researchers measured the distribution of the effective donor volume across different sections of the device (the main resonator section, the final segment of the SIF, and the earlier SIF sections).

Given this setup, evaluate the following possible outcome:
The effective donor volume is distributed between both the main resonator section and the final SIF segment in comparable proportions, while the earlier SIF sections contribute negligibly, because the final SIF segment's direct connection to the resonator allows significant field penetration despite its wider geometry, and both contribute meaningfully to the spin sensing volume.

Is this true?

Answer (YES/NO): NO